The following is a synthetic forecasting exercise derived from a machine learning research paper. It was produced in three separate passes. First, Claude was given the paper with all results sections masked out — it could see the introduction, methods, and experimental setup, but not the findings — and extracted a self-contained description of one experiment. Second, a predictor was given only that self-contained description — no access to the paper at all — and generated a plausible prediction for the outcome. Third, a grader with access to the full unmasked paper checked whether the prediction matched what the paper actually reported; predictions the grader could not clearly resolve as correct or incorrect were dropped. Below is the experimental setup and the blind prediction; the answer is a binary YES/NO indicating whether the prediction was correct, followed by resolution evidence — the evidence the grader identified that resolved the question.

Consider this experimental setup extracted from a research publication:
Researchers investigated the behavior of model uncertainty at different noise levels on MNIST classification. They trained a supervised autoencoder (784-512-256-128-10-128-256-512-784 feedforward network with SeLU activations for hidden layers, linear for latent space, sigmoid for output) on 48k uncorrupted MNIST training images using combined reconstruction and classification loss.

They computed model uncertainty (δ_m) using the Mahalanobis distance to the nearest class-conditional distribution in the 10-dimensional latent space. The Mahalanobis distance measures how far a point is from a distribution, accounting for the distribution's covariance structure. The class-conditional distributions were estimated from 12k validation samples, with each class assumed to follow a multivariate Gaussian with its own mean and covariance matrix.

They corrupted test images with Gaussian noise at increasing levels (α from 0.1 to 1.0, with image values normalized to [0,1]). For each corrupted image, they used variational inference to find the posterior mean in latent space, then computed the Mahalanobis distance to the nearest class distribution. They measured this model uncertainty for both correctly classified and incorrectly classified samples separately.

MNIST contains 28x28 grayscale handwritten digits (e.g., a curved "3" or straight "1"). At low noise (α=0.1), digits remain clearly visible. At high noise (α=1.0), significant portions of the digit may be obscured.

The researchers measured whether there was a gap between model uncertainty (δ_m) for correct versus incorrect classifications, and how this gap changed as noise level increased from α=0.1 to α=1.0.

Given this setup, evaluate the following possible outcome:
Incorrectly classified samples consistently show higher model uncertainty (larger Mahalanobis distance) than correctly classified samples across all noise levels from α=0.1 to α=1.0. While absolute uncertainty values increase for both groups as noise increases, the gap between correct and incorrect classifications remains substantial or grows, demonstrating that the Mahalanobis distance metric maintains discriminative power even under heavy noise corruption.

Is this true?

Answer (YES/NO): YES